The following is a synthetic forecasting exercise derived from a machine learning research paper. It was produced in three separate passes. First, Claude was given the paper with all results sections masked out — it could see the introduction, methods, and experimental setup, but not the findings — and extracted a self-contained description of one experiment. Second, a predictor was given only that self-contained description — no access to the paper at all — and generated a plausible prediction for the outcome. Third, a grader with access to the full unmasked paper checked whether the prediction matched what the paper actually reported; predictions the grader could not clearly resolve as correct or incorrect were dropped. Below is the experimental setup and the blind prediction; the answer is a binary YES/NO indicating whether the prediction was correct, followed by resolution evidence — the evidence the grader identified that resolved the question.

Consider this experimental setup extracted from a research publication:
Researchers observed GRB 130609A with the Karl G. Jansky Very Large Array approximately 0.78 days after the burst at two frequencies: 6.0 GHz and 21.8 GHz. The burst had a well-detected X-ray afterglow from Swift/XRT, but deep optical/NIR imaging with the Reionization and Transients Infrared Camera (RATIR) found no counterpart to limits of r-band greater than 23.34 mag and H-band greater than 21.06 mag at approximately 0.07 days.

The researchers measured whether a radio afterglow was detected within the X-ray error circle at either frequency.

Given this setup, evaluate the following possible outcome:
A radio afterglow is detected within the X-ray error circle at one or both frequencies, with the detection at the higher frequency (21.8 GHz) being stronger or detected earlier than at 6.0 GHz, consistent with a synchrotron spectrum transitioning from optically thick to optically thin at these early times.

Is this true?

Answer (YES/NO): NO